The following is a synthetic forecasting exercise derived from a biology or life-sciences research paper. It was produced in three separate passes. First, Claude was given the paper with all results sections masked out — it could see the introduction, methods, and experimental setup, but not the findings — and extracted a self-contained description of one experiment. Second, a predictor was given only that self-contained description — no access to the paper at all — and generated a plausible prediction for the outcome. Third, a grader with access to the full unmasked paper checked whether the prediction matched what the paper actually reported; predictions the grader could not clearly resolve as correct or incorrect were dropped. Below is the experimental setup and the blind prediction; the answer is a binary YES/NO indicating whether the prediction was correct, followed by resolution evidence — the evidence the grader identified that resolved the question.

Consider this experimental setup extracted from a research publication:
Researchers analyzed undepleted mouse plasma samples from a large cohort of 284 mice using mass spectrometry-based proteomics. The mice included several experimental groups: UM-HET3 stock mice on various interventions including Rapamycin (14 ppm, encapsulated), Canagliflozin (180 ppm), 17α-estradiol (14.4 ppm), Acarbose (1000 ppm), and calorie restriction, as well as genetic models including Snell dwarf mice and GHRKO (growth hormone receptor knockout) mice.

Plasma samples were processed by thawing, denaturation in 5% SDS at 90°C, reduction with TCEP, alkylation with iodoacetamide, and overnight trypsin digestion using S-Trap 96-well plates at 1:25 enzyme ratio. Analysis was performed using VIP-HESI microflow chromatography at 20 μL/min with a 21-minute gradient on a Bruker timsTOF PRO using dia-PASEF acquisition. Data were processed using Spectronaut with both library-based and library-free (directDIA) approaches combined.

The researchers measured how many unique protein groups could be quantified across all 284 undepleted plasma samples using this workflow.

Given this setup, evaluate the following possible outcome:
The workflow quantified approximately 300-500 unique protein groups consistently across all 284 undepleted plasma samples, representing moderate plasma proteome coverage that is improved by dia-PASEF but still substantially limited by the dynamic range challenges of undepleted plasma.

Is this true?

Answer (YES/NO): NO